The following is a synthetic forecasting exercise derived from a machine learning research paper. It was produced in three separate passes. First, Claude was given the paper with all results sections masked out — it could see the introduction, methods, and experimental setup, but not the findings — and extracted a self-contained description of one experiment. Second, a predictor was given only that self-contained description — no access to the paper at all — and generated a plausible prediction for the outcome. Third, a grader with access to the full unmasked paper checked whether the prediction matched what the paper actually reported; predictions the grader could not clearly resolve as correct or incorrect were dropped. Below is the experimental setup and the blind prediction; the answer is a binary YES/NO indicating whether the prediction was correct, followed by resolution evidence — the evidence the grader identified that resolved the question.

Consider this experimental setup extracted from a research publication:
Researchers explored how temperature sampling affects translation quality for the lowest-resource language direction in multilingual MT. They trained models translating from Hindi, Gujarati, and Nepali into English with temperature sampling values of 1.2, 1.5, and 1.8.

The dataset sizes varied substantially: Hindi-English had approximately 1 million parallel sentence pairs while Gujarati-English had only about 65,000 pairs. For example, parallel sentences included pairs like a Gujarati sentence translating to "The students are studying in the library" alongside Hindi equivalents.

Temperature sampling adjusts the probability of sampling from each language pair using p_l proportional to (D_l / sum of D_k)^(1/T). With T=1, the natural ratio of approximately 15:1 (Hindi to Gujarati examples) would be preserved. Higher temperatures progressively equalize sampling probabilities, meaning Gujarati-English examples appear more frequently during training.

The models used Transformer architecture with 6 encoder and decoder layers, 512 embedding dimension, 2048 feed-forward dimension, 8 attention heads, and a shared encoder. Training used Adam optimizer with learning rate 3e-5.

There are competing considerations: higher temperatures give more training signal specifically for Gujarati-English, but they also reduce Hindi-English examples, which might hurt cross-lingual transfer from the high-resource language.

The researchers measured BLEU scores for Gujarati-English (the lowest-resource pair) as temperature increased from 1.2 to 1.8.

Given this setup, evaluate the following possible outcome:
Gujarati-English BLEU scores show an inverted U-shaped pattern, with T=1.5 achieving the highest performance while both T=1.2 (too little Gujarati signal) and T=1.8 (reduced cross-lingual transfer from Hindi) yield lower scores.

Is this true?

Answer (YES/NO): NO